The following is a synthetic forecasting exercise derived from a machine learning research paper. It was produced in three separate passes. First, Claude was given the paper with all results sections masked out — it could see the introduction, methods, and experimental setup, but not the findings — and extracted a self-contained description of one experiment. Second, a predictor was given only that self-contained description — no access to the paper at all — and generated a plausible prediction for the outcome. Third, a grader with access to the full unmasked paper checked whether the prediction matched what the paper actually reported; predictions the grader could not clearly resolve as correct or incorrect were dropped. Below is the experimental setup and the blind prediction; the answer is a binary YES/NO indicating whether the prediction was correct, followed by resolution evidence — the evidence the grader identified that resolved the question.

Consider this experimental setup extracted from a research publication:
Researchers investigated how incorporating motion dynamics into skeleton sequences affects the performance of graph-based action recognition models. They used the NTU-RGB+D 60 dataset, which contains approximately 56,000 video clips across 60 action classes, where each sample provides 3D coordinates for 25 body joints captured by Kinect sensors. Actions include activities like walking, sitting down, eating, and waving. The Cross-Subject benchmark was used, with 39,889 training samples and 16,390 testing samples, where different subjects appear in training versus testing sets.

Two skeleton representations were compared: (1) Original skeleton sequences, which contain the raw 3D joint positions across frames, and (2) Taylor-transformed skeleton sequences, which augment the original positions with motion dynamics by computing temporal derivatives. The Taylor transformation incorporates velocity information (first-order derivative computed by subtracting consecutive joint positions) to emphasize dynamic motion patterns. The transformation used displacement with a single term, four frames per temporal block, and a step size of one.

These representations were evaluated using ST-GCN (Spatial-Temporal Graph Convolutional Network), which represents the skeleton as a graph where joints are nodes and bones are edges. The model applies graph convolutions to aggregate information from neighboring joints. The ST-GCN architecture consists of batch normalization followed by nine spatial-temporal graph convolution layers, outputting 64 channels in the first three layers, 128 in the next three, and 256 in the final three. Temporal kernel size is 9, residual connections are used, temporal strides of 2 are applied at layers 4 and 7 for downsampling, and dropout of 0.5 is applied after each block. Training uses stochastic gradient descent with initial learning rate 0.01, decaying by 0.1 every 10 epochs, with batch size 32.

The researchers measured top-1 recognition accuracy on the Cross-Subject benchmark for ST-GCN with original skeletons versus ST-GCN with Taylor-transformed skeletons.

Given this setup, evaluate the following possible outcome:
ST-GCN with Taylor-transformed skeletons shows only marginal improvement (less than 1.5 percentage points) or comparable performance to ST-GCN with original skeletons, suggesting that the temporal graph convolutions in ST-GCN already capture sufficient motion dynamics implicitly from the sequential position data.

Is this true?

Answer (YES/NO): NO